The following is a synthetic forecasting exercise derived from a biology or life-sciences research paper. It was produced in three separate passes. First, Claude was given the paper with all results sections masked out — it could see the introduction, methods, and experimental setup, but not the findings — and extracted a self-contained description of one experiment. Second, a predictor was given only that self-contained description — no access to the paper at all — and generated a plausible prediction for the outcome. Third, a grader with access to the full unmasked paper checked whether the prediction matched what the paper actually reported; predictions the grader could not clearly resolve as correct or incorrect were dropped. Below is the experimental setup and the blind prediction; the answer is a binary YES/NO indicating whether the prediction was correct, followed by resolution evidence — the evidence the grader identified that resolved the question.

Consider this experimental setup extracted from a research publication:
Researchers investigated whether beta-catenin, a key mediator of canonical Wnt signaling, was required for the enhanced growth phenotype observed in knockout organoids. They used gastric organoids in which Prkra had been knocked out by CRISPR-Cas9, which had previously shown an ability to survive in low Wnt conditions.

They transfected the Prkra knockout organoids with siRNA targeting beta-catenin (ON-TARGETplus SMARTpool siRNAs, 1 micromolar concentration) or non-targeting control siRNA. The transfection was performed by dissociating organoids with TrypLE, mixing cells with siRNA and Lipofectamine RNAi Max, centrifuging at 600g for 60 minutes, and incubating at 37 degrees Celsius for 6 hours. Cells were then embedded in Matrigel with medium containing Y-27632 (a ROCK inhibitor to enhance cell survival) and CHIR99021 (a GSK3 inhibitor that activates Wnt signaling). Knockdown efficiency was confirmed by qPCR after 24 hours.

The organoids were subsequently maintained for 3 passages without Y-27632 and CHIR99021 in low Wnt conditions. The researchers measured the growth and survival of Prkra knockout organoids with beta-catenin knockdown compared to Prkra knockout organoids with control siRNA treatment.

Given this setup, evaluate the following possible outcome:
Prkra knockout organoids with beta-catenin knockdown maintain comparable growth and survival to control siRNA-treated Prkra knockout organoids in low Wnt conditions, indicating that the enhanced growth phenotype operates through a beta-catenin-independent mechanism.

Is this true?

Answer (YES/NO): YES